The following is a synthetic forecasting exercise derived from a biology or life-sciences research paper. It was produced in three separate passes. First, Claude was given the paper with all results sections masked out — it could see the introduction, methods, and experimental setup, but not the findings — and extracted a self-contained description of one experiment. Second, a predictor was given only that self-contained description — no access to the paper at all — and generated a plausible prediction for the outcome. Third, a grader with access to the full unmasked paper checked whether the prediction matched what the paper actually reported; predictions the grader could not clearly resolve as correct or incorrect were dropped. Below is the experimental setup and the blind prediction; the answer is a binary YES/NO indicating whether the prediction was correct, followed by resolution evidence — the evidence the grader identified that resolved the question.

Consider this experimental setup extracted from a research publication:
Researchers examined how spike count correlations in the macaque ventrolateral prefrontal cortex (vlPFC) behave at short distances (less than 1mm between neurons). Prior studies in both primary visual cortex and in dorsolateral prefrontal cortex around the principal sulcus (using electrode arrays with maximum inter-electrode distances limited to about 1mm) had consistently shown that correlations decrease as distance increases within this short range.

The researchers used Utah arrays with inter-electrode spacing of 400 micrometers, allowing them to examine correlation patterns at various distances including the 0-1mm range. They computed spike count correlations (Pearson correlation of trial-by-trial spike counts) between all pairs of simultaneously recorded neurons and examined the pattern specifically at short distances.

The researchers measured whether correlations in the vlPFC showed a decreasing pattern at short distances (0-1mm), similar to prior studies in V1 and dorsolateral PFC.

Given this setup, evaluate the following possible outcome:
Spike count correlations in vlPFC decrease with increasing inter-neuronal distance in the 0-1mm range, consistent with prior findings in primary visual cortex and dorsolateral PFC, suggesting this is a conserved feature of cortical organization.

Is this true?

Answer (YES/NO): YES